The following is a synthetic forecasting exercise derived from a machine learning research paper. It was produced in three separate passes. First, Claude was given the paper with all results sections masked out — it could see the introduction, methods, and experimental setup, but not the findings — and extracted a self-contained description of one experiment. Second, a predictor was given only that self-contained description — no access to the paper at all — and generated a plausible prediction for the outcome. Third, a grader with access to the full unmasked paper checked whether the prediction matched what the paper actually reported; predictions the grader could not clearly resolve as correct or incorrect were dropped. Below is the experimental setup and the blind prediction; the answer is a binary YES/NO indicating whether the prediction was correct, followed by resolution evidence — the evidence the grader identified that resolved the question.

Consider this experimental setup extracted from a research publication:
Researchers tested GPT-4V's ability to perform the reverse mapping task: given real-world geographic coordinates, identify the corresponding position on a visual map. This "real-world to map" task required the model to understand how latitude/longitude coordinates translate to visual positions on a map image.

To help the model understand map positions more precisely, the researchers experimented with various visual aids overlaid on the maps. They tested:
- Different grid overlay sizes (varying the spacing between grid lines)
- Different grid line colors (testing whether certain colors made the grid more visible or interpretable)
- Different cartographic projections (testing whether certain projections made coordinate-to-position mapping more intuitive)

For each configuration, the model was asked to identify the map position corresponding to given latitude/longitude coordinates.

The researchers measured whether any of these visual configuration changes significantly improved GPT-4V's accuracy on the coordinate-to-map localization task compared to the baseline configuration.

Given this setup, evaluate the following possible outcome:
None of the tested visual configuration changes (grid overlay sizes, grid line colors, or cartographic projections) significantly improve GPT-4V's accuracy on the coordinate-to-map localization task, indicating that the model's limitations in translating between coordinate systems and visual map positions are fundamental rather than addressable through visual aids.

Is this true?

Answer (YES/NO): YES